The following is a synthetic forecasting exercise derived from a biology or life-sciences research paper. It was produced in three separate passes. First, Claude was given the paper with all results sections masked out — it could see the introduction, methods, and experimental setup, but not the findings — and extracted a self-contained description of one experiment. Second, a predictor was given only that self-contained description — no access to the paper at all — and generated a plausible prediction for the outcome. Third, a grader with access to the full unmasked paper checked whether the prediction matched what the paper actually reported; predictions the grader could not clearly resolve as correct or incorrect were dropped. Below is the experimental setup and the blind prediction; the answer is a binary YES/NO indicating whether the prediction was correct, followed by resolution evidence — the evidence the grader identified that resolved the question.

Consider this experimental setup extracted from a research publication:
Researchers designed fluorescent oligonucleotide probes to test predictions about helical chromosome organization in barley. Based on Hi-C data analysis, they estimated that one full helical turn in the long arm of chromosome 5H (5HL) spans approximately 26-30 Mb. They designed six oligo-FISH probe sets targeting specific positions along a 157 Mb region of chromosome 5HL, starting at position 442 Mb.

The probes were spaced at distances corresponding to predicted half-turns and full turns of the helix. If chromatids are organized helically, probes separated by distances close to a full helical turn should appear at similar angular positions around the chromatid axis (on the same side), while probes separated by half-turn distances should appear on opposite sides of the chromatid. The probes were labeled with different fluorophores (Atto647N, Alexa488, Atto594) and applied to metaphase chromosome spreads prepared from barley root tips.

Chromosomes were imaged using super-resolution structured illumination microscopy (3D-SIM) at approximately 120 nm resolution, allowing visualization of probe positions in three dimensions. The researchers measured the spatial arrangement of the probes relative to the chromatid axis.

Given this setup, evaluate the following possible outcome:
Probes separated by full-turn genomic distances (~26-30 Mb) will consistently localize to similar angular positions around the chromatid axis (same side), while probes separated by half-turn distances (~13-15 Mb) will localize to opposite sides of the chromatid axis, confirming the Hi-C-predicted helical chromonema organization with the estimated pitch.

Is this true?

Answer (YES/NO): YES